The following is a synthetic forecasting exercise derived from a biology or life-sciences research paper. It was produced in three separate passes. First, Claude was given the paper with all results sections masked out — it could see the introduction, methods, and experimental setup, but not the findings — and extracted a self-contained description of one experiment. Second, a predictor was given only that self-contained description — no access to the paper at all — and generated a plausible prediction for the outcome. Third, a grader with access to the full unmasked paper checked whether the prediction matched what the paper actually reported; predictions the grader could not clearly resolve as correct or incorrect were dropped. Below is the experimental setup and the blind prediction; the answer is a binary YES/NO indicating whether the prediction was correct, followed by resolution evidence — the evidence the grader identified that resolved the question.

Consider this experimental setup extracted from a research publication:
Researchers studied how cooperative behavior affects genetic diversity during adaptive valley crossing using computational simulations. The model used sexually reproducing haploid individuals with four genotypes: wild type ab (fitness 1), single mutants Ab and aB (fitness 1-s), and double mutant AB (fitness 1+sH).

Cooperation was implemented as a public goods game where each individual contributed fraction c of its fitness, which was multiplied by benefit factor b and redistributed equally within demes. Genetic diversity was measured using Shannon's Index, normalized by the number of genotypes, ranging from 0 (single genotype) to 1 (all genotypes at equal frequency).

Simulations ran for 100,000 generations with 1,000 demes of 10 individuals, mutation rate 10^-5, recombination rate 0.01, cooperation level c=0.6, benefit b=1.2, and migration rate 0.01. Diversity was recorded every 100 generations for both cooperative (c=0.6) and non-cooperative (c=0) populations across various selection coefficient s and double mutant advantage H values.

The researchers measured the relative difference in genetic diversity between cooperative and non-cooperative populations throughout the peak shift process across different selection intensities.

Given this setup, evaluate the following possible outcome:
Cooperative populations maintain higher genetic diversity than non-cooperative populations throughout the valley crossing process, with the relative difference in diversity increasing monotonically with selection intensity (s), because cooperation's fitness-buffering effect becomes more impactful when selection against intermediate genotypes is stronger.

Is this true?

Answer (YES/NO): NO